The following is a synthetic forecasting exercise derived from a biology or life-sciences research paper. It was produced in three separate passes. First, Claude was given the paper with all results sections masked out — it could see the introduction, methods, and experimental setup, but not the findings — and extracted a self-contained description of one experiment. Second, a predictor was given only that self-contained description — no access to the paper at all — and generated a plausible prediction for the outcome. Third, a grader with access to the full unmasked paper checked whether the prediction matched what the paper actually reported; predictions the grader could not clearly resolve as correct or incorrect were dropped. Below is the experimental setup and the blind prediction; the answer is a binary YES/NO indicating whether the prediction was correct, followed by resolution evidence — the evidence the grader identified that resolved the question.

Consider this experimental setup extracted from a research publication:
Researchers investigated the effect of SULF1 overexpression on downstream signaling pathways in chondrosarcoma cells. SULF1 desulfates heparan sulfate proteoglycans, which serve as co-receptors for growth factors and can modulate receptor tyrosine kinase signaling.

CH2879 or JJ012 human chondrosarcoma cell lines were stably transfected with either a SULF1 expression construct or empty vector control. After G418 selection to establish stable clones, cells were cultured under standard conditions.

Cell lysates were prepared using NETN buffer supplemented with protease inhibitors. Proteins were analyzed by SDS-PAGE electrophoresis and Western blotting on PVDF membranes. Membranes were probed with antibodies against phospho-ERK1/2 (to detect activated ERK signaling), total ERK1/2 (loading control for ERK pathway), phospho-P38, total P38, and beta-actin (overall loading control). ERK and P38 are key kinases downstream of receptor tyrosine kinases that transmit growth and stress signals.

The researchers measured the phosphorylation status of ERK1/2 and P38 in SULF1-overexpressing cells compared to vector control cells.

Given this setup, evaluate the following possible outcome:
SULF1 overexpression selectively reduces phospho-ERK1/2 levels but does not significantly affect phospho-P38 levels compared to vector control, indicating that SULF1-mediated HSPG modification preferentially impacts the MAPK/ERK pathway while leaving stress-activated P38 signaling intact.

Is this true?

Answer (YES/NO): NO